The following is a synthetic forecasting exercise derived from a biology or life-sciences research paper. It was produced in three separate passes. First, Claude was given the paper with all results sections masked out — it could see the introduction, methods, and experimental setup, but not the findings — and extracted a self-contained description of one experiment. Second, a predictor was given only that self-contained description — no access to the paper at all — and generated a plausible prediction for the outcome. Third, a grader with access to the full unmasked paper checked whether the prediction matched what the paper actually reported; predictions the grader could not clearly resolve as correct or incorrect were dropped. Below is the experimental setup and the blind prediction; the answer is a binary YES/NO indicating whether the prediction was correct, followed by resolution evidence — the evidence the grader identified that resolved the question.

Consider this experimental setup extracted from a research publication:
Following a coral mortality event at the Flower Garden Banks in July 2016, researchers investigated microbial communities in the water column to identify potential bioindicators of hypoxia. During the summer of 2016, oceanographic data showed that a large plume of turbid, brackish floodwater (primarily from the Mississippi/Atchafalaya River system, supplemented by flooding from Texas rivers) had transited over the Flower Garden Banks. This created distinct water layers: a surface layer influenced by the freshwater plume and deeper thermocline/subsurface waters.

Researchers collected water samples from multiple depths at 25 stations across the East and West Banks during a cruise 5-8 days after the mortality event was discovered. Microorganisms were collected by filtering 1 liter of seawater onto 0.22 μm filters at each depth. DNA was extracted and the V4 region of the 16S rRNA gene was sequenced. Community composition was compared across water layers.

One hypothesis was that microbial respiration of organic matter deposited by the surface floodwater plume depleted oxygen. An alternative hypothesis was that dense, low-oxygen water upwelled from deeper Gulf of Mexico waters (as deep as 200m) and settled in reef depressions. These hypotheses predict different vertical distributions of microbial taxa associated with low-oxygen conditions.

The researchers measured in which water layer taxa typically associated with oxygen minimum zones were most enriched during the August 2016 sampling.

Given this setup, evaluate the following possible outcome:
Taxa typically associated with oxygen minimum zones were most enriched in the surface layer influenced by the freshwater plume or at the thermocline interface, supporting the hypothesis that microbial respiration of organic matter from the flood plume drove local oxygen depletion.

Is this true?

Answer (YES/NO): NO